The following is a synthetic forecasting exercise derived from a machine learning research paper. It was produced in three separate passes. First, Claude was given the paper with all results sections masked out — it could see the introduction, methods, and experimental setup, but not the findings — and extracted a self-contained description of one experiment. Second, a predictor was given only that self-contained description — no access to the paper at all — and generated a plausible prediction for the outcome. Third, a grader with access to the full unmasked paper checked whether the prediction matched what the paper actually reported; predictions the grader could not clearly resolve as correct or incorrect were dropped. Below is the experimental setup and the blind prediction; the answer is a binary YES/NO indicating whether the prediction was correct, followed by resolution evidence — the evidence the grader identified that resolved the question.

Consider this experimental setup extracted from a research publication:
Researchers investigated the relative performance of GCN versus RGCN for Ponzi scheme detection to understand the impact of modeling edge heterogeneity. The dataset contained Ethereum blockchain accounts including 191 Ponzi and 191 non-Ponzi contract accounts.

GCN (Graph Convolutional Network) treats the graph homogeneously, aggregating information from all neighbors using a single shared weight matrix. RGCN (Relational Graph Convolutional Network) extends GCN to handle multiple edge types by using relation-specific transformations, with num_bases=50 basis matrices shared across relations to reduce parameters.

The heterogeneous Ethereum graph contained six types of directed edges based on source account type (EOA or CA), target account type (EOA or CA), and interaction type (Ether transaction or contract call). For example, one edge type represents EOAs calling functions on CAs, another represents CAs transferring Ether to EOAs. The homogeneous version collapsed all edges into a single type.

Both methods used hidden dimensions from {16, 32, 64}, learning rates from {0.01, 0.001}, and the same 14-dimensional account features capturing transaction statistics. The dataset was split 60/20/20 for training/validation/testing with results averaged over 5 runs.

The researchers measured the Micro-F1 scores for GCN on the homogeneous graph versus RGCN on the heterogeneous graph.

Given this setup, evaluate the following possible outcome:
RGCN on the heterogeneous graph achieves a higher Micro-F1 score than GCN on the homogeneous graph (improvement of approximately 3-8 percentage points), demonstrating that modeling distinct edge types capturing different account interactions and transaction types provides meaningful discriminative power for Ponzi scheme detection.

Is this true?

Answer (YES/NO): NO